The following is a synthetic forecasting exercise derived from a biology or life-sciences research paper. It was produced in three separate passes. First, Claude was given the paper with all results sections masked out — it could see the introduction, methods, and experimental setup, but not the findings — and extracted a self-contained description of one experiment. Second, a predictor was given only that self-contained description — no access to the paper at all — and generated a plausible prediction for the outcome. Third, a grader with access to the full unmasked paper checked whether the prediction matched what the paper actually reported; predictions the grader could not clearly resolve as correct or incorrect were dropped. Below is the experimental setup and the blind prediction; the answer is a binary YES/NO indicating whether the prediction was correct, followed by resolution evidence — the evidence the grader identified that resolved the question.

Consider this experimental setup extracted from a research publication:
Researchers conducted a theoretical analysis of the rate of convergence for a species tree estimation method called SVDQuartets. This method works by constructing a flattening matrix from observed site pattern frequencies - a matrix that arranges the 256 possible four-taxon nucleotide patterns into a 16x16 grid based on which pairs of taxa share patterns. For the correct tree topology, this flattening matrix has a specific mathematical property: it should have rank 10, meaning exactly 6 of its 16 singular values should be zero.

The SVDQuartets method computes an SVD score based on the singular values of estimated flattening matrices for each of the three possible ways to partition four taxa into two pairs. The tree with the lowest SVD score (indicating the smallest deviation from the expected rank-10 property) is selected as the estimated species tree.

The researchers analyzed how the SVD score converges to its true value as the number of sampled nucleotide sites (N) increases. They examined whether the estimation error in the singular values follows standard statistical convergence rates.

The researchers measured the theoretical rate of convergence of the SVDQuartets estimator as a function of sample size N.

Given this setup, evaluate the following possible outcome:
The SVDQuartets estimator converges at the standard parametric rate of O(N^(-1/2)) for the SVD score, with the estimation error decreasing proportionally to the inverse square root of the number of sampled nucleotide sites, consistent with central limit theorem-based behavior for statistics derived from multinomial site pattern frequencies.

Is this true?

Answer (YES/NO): YES